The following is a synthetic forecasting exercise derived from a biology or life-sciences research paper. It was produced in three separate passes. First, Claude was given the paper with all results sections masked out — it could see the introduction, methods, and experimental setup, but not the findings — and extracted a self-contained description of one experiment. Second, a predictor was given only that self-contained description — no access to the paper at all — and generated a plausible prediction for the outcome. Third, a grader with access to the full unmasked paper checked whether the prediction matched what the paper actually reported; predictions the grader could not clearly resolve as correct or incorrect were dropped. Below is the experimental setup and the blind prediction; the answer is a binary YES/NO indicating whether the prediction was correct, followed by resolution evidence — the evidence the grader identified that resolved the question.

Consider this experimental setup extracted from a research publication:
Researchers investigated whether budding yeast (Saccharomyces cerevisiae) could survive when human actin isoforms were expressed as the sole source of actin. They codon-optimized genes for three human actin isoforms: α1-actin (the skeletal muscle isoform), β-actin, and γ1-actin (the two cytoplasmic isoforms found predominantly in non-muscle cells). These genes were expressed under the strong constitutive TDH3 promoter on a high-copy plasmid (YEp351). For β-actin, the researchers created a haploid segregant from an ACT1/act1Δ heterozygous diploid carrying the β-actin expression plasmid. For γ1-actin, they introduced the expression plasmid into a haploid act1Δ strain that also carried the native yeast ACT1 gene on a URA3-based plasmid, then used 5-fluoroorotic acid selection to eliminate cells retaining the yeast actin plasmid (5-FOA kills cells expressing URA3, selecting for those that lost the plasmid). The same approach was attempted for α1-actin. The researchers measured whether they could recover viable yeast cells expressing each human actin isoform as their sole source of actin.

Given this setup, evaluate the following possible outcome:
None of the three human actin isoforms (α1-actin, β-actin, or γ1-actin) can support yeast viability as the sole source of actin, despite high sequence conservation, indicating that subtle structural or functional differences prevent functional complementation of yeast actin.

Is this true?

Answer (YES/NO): NO